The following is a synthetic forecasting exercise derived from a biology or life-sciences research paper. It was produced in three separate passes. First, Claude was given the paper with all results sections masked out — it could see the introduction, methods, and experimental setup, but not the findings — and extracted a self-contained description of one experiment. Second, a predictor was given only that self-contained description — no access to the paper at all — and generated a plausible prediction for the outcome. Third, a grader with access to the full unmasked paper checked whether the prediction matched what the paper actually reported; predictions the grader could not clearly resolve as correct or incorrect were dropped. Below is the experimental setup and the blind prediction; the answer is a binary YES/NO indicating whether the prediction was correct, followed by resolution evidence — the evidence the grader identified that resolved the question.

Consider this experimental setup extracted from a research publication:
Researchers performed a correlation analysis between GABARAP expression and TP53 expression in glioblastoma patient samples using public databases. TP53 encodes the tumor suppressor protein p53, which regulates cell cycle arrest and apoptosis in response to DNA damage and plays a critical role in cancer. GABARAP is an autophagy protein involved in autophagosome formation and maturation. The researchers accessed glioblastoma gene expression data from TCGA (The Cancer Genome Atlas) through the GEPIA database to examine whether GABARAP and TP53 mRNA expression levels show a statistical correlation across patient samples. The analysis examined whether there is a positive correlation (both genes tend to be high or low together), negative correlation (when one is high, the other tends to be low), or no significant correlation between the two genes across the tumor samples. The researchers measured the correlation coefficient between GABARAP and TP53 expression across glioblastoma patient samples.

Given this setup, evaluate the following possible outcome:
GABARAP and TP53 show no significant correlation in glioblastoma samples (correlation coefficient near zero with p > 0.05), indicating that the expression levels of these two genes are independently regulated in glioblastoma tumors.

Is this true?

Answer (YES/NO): NO